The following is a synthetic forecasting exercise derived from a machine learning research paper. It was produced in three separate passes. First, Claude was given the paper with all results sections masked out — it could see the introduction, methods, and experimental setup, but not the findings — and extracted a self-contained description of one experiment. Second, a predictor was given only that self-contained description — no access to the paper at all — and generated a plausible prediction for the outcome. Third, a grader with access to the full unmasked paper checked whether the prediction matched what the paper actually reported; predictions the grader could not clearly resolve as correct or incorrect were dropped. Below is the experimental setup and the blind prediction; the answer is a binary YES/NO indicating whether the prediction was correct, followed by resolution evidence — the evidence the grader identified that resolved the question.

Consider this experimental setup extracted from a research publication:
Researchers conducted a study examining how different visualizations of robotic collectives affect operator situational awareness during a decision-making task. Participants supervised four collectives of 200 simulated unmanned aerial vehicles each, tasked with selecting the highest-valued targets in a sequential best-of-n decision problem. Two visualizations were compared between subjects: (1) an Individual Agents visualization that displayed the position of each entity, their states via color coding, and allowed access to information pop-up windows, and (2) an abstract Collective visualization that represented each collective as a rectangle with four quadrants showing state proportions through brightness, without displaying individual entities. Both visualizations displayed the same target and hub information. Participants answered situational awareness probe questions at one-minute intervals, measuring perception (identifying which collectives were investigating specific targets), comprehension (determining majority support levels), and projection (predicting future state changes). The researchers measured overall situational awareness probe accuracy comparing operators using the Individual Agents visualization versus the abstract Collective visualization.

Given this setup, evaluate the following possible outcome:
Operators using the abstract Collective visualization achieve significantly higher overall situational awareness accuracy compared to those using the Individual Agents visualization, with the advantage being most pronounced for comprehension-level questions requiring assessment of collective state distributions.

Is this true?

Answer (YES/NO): NO